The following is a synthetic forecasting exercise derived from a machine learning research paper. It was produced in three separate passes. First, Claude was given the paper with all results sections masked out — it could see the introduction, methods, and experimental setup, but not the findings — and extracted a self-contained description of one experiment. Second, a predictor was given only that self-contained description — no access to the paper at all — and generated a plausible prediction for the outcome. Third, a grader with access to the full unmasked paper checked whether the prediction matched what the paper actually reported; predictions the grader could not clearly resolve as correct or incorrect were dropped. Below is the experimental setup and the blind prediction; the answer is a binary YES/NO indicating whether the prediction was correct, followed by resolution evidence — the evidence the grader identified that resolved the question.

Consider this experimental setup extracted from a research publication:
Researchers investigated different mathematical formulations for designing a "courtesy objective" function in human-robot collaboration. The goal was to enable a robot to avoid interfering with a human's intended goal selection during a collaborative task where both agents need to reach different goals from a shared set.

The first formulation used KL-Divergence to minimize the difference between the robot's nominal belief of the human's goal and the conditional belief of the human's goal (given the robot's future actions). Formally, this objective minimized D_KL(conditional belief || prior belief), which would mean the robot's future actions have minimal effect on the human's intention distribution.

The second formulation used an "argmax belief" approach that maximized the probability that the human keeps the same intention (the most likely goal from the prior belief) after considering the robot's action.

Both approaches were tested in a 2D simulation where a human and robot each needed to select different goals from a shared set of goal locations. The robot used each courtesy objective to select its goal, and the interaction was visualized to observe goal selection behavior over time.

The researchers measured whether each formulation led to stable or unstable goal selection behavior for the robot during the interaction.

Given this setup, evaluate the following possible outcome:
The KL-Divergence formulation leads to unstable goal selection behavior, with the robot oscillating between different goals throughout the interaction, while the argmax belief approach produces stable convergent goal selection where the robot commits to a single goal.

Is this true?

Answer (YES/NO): YES